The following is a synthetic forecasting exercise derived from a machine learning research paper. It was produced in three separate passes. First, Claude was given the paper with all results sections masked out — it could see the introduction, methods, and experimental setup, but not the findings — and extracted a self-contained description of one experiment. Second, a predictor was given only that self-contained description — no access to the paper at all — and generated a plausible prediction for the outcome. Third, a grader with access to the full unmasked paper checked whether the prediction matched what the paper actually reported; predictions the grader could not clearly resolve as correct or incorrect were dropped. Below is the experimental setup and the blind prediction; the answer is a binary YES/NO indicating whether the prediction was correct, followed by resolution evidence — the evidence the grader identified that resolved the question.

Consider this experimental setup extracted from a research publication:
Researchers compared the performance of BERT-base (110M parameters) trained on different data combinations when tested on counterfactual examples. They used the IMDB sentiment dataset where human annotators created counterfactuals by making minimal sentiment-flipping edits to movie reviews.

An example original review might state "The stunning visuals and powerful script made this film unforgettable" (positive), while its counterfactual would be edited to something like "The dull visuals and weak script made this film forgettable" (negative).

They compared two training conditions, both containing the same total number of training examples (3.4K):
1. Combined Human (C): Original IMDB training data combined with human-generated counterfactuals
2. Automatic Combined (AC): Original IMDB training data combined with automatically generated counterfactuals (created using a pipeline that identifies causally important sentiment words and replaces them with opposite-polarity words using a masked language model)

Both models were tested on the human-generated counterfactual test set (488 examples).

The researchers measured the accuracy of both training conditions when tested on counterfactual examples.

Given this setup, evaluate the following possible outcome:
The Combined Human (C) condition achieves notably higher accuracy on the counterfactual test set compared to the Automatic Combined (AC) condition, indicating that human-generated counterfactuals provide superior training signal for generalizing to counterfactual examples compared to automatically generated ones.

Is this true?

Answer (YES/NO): NO